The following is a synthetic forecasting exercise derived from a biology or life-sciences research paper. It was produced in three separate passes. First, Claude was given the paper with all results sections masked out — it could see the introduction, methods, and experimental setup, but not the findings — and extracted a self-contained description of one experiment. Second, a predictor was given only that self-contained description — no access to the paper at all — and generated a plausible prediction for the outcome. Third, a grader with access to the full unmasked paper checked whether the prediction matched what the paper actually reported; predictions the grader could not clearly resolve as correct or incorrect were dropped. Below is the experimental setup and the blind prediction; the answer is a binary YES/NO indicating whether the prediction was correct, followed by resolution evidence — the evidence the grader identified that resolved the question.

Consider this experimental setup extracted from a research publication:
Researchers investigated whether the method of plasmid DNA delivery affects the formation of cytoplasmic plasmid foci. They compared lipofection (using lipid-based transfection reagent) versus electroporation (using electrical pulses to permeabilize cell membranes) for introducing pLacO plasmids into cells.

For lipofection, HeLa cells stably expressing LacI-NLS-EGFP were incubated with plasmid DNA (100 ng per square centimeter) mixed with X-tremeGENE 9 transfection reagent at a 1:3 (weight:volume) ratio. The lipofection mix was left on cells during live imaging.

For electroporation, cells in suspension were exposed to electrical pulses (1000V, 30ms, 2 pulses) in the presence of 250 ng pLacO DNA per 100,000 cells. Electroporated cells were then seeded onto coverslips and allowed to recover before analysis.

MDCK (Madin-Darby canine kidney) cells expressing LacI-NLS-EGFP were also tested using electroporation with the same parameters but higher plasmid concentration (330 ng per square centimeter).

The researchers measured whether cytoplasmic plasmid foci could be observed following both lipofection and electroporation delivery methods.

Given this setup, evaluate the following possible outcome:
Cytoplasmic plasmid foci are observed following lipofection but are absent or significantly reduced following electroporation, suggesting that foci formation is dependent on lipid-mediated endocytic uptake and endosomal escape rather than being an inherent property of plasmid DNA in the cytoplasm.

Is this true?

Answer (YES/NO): NO